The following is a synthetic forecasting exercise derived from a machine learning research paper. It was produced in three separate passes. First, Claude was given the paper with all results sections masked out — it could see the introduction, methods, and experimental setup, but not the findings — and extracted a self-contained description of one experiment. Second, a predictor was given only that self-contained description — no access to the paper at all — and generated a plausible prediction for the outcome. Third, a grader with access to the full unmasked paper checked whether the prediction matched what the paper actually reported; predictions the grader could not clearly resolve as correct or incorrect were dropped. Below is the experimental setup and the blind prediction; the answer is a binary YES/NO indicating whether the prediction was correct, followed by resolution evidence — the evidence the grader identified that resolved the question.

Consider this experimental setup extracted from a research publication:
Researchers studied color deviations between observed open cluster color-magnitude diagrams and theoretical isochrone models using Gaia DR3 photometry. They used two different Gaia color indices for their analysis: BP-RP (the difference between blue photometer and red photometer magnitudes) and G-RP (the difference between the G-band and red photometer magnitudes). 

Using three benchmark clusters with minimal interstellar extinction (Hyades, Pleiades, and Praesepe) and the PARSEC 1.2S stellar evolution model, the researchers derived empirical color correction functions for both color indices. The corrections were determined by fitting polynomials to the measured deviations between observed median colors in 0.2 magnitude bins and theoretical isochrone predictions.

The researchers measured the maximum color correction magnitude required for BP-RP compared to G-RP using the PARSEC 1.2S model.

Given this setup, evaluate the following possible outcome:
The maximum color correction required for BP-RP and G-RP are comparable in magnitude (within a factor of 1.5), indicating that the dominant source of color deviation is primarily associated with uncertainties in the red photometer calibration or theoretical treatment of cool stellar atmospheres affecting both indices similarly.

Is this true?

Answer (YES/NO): NO